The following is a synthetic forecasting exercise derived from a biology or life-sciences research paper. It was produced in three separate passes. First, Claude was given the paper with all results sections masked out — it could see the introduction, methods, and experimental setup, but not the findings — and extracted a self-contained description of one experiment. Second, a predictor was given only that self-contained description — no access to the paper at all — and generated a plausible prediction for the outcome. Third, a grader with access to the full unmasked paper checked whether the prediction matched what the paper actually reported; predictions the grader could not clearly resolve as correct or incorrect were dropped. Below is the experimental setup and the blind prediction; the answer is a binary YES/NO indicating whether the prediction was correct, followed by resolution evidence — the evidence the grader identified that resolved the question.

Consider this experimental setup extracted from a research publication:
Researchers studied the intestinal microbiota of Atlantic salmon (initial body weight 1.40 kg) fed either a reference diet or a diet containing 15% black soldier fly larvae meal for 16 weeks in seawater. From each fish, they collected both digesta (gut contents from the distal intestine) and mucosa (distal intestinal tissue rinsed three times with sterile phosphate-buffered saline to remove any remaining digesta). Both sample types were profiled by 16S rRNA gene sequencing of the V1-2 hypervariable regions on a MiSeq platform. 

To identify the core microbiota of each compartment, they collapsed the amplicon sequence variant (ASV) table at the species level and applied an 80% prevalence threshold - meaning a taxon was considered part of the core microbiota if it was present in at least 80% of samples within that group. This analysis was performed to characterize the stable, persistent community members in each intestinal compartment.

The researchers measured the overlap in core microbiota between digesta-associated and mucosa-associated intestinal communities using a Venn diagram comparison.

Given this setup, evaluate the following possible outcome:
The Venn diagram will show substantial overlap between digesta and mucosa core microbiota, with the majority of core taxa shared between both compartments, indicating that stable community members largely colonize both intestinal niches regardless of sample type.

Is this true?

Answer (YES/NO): NO